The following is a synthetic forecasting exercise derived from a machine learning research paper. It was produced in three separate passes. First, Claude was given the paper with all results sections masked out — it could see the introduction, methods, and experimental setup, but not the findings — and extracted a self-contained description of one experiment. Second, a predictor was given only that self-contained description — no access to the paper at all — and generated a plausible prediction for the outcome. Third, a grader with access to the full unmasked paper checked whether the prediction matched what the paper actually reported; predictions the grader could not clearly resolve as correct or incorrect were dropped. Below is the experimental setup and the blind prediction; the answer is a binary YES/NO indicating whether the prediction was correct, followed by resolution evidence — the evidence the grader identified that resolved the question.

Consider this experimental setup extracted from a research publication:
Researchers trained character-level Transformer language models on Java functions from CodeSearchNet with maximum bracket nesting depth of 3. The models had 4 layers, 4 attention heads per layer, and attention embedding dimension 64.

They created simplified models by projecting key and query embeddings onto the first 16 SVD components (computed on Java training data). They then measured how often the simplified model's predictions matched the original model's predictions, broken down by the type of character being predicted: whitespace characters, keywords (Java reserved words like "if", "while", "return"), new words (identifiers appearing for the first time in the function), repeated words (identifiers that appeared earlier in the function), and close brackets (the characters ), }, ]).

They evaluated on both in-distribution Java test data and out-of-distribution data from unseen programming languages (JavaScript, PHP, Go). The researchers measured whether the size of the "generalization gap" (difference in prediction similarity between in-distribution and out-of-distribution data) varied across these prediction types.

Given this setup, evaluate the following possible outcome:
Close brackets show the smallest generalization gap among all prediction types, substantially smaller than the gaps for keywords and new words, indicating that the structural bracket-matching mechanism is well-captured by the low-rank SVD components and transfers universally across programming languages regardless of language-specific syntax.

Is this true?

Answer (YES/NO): NO